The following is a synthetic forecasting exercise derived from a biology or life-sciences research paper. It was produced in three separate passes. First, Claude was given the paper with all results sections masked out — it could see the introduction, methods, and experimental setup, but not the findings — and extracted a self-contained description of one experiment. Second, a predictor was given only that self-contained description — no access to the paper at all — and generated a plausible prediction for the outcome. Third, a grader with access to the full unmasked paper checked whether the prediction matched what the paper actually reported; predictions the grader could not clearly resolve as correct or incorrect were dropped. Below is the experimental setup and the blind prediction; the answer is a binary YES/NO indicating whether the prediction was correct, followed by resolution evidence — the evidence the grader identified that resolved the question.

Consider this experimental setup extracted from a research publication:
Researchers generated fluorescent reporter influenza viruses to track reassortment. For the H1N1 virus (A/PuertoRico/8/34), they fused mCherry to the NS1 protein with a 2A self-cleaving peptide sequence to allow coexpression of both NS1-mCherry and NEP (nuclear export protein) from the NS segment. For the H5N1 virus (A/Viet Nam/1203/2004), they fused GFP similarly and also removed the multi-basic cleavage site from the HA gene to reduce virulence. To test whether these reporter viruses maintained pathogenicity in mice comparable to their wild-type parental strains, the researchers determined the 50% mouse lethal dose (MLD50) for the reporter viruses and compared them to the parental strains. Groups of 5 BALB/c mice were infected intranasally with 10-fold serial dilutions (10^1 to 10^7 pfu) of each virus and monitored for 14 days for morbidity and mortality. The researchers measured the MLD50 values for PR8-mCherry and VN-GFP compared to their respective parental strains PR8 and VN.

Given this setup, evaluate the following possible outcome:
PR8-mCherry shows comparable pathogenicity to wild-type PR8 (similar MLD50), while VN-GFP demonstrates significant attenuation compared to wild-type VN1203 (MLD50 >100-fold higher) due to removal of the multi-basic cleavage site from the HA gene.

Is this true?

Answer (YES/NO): NO